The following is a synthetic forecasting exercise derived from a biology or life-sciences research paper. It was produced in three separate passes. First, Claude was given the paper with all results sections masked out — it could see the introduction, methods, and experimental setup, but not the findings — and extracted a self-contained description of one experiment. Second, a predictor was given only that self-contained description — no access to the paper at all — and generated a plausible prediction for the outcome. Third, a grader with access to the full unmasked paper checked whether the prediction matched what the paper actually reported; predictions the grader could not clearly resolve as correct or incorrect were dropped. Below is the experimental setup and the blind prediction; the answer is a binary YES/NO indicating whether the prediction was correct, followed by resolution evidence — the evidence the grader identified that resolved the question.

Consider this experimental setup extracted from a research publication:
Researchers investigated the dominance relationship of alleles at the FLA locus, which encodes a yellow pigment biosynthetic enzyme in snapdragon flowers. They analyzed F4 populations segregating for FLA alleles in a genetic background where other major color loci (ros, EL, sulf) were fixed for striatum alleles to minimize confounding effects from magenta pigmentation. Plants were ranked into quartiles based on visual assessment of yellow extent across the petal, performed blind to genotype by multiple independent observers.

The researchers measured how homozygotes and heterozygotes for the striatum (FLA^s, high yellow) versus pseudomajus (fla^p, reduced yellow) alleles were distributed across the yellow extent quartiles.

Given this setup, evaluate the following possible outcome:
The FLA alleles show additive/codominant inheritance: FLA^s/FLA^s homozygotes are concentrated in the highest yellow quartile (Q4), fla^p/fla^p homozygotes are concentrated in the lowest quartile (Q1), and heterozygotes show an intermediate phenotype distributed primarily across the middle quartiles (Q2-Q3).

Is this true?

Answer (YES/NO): NO